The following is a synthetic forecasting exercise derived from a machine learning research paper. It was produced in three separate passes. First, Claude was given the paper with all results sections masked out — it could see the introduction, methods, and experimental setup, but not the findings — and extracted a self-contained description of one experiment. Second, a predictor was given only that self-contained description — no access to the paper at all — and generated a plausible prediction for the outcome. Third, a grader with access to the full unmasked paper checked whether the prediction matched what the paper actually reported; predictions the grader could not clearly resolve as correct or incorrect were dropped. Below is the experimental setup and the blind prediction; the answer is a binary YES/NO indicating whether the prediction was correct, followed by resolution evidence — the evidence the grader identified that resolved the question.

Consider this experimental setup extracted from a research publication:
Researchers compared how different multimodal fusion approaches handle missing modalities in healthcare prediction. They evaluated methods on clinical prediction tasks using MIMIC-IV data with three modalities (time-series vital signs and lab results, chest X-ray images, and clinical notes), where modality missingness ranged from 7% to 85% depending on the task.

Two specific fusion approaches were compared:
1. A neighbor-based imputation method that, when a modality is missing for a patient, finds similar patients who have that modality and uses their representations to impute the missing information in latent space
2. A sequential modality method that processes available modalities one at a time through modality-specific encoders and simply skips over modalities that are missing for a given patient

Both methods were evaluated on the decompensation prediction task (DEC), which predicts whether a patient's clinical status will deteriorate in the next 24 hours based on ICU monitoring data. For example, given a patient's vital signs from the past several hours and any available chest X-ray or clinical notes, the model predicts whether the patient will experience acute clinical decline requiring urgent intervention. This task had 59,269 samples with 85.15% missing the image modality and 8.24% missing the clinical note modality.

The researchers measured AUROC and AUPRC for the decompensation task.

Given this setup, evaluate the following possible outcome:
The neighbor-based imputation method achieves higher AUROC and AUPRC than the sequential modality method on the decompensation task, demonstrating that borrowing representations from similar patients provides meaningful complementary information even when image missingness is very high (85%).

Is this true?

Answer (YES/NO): NO